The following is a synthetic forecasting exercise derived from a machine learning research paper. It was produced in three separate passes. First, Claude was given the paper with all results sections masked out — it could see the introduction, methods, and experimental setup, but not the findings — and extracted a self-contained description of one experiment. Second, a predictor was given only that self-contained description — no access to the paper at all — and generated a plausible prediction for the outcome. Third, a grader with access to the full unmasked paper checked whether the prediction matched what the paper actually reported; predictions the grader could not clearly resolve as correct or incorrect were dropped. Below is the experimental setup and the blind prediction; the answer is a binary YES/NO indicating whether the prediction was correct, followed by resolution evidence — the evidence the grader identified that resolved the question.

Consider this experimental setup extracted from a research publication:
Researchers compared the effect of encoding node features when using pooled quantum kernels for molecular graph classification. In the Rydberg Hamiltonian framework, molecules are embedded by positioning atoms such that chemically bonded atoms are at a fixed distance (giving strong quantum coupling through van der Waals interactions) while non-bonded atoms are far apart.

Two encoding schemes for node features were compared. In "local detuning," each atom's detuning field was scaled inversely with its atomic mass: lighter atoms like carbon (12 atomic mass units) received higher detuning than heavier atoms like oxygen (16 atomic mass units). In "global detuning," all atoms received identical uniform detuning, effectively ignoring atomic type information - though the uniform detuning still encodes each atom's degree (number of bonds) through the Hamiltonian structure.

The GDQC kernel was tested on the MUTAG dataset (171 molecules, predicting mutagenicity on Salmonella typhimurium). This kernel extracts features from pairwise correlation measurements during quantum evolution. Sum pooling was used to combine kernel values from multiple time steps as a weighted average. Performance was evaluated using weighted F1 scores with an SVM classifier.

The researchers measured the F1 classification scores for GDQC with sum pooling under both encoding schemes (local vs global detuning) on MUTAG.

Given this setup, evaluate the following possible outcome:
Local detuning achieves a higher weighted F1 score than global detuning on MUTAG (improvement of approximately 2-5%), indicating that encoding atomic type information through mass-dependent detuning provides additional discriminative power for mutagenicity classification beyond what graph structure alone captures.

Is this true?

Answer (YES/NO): NO